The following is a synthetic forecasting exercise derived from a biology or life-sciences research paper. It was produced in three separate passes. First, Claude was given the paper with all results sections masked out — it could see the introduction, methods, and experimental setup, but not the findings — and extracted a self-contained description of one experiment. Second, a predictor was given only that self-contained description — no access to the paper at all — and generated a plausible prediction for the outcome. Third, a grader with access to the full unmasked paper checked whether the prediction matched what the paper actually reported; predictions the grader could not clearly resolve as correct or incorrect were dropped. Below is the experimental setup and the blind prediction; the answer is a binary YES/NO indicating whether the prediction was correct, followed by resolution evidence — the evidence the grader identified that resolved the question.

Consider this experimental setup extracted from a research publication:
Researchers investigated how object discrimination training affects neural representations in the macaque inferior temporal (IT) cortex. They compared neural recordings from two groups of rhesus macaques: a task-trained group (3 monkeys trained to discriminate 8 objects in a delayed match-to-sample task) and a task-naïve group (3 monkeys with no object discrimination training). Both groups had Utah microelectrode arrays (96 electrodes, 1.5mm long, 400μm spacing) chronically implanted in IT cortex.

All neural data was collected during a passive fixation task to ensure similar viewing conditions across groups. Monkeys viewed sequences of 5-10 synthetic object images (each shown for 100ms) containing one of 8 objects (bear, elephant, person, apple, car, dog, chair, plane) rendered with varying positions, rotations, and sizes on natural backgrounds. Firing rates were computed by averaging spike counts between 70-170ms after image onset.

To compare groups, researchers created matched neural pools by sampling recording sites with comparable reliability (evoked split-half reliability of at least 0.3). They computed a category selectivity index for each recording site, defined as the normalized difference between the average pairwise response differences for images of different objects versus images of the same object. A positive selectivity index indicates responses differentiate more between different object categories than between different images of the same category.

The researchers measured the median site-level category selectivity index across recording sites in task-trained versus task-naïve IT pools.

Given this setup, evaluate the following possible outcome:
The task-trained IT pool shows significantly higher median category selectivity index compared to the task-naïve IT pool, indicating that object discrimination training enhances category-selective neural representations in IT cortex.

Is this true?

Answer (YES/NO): YES